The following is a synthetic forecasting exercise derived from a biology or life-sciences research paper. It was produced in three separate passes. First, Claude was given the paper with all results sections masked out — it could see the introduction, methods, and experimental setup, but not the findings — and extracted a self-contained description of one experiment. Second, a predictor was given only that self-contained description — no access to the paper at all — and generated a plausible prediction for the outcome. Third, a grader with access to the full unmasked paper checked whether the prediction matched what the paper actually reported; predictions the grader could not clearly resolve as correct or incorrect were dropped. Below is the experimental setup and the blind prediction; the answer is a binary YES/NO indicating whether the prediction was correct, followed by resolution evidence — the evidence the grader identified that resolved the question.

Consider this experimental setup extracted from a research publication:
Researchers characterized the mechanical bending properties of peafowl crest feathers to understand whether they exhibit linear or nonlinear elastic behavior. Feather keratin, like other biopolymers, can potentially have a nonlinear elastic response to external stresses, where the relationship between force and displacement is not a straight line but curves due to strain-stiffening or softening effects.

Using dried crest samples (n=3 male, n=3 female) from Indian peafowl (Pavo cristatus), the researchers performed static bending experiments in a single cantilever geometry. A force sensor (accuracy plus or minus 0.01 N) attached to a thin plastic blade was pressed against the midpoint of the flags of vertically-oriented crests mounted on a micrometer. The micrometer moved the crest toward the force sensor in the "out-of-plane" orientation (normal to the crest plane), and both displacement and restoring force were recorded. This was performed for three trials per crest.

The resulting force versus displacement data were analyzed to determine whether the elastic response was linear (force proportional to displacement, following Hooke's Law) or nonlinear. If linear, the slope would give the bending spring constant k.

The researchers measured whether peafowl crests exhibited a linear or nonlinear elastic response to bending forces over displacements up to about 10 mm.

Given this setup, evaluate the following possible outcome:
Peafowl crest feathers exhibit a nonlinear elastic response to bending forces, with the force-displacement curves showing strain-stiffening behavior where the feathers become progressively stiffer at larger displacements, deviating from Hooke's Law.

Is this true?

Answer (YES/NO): NO